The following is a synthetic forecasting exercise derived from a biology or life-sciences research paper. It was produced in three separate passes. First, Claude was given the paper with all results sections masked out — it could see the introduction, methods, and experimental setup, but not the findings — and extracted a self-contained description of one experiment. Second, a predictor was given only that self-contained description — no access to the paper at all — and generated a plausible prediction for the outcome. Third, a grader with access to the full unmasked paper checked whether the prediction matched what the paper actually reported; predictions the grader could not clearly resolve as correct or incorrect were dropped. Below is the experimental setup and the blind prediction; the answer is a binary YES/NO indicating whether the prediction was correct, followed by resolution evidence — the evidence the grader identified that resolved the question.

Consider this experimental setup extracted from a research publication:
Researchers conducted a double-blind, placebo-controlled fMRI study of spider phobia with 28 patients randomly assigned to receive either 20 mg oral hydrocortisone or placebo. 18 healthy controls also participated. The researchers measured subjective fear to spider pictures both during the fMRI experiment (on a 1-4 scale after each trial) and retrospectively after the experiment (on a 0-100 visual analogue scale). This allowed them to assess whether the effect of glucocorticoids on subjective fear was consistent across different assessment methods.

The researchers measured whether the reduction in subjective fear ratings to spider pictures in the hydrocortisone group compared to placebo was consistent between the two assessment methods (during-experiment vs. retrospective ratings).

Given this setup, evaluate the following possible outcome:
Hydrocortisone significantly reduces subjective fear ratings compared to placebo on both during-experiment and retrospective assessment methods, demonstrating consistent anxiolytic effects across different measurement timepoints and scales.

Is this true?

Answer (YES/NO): YES